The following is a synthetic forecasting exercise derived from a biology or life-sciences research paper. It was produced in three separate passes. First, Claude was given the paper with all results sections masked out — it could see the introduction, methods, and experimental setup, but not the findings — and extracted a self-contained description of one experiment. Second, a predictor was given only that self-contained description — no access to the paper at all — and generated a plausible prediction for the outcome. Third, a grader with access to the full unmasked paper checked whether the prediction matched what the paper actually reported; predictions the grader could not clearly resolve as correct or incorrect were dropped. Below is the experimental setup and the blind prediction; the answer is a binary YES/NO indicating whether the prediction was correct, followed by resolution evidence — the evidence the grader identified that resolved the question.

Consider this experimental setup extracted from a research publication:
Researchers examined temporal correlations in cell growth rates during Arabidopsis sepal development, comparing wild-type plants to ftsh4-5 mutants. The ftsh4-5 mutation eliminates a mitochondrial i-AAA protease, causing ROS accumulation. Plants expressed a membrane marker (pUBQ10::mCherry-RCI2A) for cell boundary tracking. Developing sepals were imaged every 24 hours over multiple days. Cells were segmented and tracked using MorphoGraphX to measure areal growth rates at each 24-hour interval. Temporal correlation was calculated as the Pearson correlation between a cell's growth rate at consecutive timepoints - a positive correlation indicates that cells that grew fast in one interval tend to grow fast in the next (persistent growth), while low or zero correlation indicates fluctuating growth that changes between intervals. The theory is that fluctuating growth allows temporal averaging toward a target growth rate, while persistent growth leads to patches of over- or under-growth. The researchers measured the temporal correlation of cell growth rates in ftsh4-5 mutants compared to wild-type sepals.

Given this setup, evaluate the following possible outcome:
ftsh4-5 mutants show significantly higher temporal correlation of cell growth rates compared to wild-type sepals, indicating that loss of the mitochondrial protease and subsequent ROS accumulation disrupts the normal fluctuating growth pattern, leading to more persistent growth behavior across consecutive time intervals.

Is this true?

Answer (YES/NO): YES